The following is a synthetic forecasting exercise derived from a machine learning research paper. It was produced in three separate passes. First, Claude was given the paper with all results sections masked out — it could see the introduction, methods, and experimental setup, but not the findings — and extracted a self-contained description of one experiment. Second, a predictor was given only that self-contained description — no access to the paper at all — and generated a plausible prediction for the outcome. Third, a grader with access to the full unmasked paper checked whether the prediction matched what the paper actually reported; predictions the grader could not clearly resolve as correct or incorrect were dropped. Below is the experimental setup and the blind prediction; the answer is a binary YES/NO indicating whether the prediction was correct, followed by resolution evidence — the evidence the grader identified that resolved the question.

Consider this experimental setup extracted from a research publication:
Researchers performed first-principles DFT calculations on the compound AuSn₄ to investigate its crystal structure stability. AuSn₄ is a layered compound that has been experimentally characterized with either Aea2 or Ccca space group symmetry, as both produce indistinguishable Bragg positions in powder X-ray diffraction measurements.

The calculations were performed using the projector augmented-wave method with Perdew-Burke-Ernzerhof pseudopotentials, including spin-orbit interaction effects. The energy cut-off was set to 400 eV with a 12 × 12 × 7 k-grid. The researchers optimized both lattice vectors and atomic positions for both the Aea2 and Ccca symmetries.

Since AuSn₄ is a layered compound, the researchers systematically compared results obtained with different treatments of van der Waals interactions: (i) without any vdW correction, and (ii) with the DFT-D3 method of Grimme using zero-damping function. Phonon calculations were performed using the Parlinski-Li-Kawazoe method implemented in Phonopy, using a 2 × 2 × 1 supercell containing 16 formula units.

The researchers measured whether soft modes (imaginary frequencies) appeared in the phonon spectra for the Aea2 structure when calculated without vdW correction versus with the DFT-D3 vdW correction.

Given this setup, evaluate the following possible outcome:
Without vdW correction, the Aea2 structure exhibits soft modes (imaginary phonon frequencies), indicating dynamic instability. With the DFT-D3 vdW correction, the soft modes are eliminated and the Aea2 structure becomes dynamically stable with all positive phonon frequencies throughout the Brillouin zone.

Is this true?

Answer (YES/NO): NO